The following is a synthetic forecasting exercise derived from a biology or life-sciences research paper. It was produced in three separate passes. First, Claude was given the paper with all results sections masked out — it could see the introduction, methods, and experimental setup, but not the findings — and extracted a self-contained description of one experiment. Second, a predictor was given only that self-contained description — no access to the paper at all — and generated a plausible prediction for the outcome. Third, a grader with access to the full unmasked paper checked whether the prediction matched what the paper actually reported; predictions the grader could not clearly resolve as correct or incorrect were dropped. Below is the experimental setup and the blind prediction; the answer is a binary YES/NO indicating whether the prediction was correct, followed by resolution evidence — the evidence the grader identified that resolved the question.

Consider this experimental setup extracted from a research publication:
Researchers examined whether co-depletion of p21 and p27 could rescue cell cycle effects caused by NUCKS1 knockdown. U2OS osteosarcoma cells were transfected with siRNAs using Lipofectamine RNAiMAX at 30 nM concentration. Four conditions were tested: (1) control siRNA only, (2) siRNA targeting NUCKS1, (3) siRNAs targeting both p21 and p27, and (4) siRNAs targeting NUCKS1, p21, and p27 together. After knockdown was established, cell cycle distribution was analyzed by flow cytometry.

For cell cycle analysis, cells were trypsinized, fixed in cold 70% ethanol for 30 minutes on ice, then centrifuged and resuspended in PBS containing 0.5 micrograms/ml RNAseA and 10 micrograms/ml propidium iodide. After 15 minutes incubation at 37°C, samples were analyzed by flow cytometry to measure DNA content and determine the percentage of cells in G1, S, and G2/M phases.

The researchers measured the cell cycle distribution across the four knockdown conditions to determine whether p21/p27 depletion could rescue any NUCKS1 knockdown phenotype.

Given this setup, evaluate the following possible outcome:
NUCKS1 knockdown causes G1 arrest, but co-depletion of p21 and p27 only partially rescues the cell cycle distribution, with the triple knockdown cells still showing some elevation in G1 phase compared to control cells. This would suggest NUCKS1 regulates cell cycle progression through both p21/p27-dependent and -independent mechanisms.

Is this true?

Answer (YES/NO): NO